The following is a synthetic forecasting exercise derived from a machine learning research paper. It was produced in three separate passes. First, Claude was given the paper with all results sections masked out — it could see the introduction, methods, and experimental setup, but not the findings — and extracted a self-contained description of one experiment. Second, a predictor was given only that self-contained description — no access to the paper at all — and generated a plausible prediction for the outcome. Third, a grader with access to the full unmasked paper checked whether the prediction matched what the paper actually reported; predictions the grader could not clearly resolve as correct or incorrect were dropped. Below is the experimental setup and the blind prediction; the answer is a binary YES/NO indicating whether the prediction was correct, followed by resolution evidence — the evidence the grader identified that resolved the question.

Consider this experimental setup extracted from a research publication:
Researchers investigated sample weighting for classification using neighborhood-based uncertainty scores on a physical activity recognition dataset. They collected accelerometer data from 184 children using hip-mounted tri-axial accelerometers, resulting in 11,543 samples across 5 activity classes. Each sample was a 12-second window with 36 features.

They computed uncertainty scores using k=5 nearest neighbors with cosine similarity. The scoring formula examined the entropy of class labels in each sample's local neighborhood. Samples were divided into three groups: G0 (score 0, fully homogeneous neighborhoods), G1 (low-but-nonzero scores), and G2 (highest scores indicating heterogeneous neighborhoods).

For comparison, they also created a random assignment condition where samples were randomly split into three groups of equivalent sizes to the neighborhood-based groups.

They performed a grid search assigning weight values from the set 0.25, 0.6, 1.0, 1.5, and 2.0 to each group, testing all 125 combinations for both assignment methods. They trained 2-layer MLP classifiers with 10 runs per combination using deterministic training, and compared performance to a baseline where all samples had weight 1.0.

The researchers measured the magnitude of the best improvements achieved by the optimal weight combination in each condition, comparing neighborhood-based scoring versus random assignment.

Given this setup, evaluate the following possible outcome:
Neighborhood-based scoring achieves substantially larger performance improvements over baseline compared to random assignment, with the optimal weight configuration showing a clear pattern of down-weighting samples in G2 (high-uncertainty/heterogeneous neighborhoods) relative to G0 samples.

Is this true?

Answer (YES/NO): YES